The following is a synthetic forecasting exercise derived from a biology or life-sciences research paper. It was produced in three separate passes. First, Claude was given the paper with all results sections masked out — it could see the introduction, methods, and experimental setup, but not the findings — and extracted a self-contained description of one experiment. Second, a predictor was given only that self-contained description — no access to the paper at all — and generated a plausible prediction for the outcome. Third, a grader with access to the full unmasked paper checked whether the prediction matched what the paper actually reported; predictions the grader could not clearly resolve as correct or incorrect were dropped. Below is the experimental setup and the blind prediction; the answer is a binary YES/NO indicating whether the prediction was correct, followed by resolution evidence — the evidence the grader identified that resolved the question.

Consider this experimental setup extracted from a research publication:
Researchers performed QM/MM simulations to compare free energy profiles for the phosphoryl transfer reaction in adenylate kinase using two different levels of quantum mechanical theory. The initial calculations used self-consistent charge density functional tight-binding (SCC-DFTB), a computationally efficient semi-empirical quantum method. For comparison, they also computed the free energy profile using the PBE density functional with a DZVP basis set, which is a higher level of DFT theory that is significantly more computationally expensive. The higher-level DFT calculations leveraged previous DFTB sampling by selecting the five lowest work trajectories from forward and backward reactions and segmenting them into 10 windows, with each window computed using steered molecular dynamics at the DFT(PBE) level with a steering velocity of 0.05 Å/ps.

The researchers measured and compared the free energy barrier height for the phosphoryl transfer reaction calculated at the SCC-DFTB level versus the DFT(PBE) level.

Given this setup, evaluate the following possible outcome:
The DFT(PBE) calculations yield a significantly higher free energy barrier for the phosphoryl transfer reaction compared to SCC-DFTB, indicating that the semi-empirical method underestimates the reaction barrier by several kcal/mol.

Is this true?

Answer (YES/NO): NO